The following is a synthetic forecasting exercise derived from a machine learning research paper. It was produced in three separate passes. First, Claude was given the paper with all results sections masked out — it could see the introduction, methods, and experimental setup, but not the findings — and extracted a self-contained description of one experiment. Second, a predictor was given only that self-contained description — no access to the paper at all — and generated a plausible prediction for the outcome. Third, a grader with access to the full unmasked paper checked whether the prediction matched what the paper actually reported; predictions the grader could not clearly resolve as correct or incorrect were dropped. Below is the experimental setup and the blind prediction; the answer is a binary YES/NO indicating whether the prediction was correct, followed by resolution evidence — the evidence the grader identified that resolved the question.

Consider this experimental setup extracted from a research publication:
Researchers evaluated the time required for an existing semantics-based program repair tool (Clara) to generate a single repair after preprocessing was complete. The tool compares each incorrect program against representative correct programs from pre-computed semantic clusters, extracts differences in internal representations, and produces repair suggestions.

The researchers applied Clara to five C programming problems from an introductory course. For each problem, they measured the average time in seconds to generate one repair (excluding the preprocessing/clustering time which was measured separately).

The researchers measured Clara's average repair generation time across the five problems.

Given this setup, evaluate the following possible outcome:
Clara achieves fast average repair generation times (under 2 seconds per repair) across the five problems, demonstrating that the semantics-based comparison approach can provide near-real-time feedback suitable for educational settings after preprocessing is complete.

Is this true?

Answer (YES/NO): NO